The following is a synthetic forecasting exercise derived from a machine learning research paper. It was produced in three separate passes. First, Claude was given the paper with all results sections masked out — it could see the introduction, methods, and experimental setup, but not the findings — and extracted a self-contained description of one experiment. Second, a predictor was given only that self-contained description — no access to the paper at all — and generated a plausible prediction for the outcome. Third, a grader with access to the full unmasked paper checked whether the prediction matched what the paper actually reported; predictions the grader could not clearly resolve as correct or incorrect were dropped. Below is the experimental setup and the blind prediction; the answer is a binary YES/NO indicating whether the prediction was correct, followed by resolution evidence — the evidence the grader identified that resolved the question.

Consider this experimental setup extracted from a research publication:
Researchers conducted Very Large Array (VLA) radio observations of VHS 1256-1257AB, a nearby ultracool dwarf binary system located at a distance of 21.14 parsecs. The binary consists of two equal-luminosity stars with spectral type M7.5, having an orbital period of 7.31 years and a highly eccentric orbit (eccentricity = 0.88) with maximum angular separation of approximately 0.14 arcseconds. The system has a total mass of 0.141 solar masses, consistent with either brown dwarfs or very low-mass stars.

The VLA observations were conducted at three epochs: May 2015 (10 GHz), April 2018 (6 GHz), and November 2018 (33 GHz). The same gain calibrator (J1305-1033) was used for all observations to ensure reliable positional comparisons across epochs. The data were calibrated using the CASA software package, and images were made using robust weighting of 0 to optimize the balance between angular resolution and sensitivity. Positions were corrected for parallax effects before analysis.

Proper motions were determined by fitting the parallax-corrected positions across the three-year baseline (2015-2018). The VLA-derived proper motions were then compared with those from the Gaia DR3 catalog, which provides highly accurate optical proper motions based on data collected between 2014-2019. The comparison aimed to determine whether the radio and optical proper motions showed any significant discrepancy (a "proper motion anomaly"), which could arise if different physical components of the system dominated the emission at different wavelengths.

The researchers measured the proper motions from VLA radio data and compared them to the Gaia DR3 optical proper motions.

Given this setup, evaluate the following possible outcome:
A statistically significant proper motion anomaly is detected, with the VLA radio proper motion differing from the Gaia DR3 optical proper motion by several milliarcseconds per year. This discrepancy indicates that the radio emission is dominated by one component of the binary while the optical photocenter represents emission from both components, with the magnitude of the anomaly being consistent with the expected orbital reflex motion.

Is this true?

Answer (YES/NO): NO